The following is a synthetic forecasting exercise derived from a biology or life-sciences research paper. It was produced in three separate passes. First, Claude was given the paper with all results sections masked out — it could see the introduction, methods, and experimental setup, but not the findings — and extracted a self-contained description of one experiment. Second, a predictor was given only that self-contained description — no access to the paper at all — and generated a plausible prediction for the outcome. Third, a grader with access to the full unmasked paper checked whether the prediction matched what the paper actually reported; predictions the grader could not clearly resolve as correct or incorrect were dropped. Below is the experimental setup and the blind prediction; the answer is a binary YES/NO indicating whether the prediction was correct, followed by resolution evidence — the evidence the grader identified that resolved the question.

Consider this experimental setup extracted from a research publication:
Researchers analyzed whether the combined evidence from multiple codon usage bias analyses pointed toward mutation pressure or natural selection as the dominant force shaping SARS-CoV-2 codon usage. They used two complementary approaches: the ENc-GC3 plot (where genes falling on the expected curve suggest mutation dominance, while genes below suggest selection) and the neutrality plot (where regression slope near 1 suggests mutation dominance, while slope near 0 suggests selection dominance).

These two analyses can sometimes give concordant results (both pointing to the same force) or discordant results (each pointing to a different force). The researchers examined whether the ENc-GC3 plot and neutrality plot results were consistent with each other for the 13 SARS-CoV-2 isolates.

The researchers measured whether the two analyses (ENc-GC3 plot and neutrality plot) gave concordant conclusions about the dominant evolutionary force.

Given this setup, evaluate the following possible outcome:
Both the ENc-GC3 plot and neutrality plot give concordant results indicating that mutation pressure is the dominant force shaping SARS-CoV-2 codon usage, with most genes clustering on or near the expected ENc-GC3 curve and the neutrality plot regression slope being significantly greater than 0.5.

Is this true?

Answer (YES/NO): NO